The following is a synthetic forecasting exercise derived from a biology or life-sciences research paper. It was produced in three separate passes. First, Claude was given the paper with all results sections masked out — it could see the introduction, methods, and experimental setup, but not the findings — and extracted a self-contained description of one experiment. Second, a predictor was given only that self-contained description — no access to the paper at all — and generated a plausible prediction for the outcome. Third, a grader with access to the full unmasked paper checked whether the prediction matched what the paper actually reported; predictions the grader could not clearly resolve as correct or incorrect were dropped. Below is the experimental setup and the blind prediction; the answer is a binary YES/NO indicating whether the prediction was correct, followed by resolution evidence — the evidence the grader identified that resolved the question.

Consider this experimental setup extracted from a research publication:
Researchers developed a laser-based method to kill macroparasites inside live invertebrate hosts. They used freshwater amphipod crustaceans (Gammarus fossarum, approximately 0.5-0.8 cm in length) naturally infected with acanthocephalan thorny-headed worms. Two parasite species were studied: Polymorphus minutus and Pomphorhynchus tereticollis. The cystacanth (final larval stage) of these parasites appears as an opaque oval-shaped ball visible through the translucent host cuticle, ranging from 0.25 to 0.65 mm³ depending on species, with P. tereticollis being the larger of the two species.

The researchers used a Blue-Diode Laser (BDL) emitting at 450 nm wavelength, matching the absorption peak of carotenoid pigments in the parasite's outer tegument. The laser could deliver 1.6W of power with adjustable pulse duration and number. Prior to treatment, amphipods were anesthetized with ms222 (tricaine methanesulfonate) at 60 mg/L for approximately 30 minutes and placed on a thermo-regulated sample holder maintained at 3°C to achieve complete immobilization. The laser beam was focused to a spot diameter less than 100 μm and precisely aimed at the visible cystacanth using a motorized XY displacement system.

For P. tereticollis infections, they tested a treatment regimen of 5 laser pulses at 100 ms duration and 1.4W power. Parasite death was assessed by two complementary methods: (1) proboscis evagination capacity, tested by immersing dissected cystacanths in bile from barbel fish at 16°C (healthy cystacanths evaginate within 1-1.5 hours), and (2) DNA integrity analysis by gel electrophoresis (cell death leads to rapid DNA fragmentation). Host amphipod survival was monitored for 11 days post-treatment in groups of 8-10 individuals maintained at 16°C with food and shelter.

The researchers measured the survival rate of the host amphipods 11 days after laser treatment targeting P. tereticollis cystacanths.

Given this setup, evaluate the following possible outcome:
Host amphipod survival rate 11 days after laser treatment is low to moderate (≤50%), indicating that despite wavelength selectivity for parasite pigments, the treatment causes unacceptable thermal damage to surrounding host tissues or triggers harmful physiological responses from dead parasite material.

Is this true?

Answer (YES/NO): YES